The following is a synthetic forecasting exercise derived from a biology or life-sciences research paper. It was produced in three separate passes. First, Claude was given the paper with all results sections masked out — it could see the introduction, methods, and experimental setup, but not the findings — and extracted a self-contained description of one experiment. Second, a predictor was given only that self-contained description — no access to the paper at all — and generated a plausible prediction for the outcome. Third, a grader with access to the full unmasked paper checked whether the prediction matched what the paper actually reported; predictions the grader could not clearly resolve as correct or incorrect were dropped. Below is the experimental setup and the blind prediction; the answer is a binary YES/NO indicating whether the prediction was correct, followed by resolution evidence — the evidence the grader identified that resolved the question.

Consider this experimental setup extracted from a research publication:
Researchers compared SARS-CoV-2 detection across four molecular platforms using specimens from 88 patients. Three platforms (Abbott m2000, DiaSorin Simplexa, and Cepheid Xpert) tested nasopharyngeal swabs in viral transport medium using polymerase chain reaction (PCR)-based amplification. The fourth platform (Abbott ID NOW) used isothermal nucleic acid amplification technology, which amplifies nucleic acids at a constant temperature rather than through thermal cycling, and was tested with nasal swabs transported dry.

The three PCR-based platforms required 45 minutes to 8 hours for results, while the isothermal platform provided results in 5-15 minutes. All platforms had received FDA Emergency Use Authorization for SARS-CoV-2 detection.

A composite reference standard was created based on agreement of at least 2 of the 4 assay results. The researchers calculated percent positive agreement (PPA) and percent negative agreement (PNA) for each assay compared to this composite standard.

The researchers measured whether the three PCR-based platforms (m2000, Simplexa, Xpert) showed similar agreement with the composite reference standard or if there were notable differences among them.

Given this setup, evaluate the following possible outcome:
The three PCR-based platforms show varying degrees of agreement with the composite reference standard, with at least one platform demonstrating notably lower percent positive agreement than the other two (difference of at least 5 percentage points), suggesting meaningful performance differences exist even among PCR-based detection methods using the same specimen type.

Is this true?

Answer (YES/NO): YES